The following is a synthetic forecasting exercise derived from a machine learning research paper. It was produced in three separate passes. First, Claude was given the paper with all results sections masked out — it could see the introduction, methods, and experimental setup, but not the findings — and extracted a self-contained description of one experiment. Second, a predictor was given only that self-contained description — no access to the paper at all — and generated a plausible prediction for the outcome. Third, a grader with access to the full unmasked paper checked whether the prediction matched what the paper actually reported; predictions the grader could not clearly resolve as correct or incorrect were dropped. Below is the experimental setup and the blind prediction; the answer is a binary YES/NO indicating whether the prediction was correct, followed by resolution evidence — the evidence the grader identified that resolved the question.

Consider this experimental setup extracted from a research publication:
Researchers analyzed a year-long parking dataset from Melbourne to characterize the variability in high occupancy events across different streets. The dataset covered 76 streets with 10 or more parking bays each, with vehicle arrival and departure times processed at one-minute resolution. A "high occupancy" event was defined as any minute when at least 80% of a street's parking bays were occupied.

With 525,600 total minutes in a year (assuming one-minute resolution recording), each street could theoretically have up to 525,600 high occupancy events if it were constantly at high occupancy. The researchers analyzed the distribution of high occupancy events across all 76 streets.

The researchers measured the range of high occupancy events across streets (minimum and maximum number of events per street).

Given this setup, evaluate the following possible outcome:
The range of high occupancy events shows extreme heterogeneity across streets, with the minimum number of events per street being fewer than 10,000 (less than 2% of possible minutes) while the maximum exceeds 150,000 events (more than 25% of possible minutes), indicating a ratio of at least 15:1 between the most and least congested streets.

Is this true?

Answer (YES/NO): NO